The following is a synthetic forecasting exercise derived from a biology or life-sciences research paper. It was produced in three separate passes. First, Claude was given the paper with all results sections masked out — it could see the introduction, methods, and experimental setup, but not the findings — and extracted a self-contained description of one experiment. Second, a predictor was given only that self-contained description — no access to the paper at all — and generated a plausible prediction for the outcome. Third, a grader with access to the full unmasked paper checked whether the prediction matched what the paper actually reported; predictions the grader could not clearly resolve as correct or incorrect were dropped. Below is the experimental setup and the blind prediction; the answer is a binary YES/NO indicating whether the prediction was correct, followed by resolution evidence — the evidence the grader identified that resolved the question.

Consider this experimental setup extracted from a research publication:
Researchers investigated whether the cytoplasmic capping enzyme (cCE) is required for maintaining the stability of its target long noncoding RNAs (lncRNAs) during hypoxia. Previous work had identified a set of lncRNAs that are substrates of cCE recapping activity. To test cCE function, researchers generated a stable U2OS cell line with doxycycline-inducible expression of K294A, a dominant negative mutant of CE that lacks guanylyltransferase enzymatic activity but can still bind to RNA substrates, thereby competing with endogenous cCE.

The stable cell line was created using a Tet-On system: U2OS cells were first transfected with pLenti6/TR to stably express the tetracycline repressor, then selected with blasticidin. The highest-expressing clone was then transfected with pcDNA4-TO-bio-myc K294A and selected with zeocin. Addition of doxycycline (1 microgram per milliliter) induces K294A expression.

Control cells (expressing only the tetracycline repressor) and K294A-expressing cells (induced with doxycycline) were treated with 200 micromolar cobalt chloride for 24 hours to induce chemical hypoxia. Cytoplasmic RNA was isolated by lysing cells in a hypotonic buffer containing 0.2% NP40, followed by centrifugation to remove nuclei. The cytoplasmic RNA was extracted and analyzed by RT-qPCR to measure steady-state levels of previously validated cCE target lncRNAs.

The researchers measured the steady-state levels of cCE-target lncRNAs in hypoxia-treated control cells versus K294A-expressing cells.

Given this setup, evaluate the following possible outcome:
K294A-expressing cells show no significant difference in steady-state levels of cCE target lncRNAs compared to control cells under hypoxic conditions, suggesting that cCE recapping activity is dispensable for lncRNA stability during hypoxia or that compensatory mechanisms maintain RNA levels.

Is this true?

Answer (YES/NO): NO